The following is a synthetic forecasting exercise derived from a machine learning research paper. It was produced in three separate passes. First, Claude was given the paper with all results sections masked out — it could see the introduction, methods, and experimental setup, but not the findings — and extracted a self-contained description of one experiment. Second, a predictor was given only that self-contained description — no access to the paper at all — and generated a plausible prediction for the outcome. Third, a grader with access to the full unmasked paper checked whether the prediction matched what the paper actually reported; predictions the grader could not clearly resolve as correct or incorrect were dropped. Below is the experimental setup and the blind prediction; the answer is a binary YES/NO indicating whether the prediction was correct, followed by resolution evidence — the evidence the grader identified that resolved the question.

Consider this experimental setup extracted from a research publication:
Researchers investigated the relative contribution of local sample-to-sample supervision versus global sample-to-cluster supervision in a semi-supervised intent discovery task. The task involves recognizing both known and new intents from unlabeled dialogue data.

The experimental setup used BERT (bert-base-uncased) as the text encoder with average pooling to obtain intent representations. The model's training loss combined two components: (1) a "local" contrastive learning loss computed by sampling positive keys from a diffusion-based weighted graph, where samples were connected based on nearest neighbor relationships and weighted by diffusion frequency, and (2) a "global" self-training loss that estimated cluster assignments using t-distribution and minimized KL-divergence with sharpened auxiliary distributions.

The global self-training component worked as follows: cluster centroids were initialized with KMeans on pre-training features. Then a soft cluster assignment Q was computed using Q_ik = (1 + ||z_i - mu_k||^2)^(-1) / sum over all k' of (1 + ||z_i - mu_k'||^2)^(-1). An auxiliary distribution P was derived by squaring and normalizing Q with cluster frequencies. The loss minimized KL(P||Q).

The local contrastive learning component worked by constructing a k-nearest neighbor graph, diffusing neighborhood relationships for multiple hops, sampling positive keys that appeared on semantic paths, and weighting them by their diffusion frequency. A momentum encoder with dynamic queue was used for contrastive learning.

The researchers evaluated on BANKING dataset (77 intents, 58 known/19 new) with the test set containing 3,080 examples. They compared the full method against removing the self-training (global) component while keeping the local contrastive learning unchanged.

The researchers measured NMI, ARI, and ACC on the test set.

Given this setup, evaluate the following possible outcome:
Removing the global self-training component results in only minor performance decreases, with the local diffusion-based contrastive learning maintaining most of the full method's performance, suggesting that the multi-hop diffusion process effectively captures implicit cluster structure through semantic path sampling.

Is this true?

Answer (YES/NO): YES